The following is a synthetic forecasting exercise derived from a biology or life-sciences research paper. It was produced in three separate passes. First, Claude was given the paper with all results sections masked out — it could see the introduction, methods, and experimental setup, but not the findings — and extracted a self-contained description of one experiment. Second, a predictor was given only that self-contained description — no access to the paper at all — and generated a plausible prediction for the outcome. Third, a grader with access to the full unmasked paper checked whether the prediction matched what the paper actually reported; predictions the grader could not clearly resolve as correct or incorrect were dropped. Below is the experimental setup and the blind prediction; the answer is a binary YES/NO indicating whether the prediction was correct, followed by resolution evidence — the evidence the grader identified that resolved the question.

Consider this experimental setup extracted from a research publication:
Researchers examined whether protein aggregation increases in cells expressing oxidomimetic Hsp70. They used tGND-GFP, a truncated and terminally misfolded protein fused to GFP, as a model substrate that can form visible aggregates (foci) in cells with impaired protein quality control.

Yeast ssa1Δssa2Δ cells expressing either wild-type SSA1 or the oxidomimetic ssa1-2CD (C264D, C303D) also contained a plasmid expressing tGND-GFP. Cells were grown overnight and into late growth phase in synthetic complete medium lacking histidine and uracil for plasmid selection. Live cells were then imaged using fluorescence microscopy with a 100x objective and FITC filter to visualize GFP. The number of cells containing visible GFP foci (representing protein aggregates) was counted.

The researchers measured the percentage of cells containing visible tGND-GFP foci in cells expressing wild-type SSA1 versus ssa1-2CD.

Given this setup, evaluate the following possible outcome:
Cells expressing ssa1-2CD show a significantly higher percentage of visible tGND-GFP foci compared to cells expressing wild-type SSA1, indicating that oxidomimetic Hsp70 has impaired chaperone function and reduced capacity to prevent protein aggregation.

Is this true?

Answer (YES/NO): YES